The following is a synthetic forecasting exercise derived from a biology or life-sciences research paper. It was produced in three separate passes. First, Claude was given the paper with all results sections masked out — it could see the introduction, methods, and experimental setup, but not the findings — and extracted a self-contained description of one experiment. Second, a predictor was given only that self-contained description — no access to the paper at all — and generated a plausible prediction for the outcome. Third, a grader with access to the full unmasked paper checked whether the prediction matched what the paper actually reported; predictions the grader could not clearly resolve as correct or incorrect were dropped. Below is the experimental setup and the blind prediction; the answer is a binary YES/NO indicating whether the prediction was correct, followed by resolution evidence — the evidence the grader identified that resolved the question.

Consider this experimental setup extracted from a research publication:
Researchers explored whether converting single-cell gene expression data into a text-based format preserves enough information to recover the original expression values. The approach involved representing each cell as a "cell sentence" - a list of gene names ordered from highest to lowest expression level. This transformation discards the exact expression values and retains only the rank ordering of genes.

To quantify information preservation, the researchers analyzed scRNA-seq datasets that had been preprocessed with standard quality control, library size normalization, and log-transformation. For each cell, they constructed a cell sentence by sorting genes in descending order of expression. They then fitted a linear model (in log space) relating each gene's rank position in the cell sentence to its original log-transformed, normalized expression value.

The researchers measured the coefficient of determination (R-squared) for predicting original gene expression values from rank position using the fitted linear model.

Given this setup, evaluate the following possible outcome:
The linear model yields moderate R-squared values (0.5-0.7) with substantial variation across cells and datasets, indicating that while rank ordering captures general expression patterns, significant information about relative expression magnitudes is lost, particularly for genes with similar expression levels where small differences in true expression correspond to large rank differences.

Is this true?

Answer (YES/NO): NO